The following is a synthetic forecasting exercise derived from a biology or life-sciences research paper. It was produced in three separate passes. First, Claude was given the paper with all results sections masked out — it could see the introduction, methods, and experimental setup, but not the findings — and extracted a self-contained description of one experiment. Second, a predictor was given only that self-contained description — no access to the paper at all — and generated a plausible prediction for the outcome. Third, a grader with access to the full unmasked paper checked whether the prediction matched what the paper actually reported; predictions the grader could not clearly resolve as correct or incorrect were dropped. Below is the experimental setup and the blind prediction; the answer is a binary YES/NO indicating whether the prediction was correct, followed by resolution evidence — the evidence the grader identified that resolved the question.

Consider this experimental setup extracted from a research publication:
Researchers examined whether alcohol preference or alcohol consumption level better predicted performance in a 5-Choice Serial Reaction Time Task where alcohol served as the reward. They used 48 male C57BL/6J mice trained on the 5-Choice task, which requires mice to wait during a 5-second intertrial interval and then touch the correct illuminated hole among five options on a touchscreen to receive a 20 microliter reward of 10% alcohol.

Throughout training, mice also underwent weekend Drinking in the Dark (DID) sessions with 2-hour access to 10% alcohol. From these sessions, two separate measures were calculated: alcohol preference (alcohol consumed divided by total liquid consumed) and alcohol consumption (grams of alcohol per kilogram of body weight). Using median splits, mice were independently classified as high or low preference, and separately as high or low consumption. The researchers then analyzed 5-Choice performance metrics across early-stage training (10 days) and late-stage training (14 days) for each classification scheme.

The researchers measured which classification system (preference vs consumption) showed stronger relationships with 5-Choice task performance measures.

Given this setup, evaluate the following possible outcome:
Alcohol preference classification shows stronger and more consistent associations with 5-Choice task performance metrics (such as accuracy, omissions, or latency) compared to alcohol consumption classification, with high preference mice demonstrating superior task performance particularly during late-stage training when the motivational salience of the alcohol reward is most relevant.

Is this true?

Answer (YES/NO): NO